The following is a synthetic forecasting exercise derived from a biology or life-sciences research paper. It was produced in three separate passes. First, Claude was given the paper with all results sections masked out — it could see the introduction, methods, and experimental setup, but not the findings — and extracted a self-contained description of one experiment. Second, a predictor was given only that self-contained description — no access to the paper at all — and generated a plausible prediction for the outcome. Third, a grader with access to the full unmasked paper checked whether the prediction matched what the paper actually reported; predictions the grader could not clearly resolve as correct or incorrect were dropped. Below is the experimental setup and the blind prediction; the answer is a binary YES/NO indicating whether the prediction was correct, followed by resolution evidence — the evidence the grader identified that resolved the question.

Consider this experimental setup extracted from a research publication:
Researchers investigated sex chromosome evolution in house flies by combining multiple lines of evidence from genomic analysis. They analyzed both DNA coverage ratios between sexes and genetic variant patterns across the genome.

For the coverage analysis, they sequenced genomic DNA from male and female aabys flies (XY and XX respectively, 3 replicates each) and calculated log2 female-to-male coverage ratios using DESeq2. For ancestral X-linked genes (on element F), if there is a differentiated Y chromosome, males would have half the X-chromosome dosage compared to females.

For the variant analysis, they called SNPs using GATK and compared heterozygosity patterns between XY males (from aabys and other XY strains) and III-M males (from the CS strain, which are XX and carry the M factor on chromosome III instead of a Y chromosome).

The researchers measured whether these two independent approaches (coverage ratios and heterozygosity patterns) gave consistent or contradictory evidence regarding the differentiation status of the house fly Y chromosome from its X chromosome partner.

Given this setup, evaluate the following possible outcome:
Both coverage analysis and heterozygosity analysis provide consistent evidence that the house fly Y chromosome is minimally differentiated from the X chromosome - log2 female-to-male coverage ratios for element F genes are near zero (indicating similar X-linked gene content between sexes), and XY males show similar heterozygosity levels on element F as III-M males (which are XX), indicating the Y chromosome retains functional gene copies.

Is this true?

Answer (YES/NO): NO